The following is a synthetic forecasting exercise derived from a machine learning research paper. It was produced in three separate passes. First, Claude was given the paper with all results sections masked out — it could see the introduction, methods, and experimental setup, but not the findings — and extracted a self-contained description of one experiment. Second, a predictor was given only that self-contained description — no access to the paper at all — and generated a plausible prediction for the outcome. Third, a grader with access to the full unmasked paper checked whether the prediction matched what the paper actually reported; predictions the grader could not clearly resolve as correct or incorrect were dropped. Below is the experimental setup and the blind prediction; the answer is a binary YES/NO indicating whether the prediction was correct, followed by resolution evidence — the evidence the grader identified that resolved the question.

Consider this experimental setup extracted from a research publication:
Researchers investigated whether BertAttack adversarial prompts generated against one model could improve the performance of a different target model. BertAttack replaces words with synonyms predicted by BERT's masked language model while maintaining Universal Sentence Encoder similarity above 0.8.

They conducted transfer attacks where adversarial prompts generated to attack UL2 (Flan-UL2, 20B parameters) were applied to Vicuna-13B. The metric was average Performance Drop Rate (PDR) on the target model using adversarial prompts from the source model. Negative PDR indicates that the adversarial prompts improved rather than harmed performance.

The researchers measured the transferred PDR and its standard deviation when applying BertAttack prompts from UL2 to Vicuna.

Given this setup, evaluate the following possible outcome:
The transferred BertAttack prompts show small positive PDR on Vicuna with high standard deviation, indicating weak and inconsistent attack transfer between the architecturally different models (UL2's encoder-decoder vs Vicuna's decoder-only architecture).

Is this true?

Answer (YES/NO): NO